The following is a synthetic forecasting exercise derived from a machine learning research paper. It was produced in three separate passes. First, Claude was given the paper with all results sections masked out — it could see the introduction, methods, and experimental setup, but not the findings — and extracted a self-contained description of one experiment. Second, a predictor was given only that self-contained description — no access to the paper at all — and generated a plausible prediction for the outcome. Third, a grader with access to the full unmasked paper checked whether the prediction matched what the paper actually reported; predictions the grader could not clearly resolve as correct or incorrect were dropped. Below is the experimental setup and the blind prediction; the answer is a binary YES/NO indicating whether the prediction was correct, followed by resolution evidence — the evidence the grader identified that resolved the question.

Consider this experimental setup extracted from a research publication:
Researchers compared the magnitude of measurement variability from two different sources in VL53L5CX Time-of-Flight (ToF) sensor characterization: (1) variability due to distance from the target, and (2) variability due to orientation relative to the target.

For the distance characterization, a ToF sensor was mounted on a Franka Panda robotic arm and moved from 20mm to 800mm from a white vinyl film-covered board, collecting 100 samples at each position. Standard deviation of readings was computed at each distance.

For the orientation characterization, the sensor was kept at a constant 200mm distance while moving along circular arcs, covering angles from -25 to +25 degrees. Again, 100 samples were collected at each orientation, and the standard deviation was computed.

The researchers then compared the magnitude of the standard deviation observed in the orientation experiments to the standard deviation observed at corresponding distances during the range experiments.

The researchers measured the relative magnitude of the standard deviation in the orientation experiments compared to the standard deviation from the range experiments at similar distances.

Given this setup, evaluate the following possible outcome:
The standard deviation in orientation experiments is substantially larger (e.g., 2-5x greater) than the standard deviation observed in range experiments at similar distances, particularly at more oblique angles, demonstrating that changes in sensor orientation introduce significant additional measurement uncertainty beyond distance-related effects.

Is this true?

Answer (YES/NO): NO